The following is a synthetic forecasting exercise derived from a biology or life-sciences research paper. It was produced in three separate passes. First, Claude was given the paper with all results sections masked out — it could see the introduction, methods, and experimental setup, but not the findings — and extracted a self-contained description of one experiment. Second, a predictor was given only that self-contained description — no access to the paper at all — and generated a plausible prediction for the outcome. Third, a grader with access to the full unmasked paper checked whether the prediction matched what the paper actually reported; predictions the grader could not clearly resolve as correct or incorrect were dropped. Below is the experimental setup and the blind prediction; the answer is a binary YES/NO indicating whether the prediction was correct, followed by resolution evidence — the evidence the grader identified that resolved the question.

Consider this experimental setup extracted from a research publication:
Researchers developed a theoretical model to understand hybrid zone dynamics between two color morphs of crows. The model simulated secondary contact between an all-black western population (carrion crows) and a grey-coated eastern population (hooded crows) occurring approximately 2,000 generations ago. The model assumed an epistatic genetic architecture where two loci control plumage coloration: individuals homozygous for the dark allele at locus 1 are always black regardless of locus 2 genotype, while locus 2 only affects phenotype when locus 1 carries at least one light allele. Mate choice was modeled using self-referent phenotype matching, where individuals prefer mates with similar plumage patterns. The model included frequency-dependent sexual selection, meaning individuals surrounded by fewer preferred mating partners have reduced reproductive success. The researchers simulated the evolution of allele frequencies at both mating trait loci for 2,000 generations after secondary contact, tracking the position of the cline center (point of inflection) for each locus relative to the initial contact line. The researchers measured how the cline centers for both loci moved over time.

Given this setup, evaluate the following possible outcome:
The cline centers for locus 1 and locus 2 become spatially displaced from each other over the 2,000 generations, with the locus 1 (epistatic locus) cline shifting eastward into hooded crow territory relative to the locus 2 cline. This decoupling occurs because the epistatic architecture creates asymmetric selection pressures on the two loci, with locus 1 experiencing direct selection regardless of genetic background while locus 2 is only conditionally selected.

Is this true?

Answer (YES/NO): NO